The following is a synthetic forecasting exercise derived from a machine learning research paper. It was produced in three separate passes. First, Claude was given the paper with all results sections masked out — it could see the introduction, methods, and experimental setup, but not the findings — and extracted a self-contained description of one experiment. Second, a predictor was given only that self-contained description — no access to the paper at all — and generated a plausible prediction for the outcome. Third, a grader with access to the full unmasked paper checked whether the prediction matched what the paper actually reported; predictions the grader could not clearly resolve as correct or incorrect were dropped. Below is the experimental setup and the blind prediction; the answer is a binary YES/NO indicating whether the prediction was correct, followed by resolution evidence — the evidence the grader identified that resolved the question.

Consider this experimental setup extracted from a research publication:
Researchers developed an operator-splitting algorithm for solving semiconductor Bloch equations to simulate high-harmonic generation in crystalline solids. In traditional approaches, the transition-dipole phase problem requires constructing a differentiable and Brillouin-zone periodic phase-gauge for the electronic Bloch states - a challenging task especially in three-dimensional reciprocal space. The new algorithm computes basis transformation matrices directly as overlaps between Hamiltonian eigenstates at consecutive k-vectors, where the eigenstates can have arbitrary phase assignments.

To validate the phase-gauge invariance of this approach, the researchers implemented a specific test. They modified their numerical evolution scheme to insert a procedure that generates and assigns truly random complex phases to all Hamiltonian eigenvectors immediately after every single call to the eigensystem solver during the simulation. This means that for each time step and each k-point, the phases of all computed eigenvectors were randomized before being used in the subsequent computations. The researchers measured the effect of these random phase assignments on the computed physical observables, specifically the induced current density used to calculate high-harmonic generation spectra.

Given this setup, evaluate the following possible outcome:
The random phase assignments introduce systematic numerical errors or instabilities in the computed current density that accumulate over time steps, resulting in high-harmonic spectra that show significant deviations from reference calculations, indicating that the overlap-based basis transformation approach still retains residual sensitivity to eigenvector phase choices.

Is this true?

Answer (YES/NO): NO